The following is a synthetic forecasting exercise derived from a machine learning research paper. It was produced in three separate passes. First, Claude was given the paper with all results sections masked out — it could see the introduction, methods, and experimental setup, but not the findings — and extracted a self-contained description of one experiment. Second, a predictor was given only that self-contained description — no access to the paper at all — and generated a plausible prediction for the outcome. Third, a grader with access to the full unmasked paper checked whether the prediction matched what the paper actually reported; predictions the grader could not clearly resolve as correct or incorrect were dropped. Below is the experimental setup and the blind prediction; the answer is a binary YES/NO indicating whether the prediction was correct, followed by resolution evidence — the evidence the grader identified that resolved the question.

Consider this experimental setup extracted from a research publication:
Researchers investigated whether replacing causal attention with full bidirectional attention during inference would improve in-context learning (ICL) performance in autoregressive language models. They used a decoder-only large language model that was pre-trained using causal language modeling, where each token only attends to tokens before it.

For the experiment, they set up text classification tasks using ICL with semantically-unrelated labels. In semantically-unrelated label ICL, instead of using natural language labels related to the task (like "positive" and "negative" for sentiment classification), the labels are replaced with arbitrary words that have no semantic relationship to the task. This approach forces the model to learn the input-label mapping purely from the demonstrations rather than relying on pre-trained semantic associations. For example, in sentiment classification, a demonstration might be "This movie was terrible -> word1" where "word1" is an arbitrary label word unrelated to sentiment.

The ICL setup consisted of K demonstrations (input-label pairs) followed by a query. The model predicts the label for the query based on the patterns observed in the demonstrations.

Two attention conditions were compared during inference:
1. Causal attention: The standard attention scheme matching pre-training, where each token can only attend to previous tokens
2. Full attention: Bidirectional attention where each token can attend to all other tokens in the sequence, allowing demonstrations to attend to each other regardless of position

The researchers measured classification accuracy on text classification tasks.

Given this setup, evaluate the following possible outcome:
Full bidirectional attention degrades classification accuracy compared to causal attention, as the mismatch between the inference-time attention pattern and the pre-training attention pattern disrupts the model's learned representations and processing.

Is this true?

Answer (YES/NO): YES